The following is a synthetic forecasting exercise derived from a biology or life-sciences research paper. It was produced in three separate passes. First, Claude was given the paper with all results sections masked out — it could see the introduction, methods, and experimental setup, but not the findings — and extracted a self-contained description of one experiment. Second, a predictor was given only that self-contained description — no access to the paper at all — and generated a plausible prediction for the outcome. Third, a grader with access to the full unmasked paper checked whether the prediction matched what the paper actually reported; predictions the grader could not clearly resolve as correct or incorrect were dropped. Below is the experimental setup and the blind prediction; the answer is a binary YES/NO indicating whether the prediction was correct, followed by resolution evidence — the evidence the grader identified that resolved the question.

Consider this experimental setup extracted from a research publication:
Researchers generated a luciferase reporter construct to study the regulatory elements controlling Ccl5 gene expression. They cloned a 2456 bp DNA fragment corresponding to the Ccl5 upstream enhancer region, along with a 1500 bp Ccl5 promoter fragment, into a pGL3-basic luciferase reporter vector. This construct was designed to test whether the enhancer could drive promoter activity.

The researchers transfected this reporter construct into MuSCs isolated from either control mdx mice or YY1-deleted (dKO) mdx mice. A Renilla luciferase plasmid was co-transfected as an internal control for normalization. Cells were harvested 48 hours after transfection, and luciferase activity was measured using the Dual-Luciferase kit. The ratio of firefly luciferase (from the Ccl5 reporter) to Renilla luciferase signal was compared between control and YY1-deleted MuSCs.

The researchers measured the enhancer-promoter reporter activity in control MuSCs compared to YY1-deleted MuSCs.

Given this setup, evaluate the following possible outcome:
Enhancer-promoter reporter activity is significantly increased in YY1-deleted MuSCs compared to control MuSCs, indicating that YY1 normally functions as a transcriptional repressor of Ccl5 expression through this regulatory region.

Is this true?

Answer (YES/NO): YES